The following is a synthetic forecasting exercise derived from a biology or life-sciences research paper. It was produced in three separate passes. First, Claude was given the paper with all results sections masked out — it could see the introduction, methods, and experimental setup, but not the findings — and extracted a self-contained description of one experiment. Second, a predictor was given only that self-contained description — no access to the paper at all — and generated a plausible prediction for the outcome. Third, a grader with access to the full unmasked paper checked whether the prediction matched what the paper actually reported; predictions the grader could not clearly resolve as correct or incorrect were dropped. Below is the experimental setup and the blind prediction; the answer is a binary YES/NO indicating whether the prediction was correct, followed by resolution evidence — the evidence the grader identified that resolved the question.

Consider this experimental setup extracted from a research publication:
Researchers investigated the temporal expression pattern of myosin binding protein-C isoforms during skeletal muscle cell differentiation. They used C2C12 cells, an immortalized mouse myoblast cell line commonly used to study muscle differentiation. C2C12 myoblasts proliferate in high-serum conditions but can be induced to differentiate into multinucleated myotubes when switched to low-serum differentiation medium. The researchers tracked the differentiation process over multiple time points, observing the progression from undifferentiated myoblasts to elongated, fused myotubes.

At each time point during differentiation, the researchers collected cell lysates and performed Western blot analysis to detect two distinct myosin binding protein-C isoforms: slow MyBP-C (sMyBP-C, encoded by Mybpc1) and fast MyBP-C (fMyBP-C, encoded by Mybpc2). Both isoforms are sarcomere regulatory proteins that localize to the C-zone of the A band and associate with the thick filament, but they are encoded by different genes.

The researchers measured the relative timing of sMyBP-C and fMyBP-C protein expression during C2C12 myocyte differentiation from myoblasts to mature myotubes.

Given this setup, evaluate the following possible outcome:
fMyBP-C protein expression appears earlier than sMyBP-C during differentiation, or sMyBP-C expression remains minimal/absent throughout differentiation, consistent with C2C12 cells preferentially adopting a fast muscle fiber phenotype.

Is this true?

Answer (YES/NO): NO